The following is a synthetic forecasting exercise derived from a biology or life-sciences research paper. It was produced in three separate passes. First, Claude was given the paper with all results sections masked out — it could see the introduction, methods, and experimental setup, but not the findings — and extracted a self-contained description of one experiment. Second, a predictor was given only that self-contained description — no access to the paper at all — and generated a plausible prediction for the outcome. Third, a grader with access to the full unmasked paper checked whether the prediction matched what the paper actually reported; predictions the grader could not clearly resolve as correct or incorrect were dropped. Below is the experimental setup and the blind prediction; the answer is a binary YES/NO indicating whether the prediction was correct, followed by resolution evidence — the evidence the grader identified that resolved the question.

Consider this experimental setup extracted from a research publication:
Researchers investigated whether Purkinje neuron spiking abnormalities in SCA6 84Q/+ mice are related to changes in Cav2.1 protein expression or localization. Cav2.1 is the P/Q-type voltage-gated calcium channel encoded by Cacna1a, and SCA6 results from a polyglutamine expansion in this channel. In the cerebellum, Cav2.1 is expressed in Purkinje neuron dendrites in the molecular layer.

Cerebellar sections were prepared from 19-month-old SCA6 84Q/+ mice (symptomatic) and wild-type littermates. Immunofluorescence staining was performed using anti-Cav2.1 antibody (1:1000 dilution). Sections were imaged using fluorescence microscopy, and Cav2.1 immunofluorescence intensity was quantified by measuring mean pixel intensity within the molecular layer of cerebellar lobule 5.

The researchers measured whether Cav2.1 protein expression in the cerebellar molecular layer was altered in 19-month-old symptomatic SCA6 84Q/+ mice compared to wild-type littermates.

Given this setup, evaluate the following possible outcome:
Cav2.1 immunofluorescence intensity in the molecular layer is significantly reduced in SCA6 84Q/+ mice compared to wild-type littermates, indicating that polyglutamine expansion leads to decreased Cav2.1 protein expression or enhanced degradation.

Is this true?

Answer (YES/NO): NO